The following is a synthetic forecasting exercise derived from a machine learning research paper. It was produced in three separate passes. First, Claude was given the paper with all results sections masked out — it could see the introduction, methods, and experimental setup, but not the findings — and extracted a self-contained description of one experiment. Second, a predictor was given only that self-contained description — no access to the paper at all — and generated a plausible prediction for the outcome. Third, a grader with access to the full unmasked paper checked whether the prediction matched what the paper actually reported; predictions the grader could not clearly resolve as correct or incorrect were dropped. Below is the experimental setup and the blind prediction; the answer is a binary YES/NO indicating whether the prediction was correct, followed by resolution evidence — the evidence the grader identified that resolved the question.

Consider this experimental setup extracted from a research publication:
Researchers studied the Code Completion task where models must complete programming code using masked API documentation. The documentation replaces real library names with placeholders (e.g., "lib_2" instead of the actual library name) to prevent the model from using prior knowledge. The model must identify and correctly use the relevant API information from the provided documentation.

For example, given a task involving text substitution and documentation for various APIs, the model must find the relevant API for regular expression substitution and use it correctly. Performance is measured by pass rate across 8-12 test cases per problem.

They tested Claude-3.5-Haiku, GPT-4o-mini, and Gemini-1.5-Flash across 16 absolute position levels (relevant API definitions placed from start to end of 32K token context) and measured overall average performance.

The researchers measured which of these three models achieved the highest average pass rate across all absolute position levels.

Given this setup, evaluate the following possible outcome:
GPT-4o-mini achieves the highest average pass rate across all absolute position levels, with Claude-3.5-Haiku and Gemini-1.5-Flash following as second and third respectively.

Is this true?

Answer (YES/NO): NO